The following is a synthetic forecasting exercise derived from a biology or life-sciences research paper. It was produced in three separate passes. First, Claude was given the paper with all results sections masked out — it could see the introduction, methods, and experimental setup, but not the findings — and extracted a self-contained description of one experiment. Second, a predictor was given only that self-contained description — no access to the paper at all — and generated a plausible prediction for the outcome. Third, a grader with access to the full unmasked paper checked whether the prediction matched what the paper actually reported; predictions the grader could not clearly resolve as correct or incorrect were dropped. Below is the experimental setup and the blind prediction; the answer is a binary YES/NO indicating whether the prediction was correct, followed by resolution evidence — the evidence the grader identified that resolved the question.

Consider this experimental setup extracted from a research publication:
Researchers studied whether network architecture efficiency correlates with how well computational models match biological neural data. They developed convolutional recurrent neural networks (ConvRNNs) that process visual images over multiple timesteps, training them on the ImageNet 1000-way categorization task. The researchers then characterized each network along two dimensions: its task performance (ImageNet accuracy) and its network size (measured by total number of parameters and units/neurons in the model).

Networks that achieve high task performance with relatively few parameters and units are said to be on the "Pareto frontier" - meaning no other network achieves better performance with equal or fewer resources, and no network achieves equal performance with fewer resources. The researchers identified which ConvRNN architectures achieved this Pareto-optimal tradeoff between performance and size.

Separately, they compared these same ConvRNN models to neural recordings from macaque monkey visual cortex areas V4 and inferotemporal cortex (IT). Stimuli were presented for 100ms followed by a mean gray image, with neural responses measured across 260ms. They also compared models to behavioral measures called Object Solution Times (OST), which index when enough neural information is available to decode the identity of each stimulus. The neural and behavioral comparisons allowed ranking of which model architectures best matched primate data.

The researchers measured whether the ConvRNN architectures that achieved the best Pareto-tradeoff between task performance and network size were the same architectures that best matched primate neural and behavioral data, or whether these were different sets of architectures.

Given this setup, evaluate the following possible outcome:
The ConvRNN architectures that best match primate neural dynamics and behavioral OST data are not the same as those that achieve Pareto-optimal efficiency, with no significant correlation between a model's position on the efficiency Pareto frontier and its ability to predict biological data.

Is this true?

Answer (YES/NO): NO